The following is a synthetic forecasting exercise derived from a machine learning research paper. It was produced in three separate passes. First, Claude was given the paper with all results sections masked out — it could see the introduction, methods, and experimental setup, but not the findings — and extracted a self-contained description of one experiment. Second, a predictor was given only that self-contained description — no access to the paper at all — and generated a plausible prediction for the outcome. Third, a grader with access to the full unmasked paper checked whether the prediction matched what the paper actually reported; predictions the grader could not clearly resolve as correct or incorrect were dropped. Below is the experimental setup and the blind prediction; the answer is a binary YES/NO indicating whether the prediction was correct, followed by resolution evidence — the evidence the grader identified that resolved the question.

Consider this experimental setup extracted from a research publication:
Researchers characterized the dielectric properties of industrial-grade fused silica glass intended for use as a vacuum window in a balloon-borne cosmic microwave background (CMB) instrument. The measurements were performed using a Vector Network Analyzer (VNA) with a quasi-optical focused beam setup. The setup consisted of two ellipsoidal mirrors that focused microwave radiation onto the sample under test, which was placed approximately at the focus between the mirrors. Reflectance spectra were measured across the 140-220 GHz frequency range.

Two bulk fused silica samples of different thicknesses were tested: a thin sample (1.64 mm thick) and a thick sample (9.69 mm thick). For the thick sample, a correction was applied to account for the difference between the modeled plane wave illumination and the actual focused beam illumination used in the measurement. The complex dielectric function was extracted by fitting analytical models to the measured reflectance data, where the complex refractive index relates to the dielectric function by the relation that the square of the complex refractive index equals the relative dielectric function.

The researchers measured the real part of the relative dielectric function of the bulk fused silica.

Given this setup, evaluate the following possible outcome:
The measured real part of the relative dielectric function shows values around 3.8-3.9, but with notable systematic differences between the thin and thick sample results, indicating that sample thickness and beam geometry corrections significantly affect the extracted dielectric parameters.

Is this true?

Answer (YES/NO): NO